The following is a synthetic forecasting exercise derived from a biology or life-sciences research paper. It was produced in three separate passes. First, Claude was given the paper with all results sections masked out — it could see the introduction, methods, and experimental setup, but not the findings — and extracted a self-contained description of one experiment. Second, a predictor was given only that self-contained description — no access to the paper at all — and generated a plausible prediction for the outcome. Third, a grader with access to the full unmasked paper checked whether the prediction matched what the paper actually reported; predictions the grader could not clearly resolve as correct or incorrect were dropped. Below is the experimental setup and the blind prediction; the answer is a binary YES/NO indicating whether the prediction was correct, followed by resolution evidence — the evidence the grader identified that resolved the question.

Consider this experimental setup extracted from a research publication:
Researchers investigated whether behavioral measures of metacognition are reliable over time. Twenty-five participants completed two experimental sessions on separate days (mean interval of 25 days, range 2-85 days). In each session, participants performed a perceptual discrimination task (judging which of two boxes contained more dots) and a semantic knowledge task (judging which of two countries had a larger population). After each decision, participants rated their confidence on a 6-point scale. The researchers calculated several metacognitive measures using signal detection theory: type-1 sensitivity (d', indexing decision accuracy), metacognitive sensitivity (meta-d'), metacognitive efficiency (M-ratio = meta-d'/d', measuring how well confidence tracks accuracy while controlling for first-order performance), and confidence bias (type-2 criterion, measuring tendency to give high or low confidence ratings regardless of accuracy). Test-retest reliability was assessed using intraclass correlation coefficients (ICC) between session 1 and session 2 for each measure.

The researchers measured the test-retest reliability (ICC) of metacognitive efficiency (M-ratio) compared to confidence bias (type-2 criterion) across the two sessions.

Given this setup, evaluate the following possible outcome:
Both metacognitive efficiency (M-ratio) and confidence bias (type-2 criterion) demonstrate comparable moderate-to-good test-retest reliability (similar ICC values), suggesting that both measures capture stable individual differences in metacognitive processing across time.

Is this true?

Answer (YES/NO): NO